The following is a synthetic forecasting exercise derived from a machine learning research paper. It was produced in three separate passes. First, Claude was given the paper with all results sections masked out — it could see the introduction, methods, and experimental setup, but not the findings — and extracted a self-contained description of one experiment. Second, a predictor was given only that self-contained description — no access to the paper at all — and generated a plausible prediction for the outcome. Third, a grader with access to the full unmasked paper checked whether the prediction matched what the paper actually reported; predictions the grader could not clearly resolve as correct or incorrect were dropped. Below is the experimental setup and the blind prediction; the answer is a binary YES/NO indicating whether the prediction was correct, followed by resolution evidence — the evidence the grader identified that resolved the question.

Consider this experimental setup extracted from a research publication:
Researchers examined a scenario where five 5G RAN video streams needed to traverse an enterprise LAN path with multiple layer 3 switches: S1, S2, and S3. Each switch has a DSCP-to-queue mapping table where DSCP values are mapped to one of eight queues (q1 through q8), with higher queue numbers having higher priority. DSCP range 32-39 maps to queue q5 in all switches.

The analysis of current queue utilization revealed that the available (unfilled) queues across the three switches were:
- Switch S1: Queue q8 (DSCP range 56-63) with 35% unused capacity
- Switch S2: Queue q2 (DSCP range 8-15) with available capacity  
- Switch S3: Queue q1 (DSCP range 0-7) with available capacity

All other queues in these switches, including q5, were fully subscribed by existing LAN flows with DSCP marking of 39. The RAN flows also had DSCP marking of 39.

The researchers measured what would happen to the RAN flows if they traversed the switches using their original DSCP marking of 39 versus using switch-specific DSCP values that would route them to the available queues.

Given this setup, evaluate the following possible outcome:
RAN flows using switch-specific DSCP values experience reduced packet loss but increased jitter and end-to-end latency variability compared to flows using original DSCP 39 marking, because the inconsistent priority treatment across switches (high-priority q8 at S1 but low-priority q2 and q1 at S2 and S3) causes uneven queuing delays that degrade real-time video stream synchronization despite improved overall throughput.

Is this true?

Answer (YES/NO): NO